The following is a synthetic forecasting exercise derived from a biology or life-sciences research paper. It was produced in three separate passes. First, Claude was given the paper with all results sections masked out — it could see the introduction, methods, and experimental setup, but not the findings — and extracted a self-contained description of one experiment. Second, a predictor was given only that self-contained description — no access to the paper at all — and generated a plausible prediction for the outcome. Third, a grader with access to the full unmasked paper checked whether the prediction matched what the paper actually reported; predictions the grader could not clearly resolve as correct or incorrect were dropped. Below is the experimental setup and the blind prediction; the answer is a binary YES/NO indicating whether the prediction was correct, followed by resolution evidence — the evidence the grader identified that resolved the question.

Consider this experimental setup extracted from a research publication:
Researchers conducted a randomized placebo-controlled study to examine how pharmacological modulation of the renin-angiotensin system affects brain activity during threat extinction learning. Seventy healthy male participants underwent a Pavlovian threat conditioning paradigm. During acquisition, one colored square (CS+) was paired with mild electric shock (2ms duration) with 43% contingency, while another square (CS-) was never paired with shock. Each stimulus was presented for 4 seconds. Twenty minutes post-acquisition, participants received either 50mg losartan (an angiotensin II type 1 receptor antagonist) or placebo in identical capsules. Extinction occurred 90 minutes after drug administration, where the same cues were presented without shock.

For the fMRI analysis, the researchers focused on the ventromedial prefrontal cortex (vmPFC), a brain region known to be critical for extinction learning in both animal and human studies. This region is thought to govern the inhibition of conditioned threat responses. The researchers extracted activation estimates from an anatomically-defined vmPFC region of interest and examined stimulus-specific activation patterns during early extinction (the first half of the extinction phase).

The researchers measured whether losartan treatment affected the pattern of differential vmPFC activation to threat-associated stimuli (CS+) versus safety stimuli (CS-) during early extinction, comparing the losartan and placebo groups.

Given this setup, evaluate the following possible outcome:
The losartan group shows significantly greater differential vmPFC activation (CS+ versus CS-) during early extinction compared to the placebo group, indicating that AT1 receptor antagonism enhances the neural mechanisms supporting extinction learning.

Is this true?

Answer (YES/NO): YES